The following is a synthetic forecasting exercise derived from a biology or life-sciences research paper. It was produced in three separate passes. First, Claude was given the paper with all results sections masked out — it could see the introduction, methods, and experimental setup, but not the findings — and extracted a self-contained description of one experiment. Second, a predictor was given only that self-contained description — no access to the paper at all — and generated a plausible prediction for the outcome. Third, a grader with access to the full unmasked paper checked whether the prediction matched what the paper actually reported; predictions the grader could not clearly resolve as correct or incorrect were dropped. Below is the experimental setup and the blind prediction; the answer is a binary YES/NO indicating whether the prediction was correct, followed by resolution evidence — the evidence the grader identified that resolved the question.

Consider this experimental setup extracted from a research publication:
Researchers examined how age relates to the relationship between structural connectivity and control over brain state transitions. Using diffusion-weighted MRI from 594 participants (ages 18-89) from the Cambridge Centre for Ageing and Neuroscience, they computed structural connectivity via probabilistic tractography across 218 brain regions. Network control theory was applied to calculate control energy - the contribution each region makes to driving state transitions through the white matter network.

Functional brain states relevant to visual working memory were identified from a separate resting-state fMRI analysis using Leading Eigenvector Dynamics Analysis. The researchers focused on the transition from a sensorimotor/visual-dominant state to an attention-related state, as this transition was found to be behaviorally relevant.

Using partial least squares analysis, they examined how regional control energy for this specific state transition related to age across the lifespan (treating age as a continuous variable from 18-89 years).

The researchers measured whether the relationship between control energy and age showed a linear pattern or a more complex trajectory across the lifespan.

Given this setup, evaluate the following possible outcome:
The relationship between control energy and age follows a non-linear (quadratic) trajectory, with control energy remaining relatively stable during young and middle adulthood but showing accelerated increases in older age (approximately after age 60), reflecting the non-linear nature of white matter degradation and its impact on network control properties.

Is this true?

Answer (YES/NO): NO